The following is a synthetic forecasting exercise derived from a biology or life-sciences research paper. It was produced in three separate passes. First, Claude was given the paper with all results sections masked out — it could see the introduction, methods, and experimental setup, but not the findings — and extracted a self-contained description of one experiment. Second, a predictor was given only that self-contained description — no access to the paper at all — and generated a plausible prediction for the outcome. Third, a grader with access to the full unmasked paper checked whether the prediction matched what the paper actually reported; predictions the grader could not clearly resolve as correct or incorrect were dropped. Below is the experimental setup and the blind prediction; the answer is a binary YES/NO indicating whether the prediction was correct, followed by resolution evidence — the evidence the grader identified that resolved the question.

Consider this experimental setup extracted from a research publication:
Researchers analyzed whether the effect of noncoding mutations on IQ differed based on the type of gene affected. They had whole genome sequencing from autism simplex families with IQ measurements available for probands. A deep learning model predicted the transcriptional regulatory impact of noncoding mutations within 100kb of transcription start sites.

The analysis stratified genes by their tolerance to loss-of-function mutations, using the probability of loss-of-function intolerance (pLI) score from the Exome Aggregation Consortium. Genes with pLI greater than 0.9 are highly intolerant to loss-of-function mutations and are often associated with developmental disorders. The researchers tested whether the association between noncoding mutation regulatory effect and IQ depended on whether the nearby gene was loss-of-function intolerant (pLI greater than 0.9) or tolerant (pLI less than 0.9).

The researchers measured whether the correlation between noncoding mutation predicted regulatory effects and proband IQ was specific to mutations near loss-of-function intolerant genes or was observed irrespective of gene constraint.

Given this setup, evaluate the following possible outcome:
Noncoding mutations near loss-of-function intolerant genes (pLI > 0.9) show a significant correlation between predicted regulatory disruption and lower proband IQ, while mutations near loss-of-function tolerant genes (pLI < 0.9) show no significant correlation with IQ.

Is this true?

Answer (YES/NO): NO